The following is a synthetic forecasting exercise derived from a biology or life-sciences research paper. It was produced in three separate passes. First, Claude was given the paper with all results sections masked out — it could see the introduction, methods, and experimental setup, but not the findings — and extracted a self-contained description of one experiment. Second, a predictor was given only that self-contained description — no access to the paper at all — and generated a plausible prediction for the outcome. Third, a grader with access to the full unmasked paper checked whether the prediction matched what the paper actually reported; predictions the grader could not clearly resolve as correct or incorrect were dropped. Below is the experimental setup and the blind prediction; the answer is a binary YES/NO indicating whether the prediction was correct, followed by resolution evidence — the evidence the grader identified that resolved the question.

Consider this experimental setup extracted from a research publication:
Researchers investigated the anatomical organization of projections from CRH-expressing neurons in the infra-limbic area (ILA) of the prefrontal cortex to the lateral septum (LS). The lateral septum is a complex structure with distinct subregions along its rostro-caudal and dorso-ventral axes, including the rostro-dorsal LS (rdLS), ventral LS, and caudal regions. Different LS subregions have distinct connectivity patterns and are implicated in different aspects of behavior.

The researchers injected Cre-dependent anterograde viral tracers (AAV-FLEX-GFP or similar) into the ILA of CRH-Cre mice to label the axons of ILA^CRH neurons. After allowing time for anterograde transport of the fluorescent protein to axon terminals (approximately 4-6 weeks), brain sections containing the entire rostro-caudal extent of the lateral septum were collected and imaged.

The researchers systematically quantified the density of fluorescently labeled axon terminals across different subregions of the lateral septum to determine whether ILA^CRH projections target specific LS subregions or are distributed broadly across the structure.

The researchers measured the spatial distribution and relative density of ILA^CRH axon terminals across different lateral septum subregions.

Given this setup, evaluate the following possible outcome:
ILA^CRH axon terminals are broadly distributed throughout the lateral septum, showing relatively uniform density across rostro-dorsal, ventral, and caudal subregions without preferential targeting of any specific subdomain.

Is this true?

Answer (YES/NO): NO